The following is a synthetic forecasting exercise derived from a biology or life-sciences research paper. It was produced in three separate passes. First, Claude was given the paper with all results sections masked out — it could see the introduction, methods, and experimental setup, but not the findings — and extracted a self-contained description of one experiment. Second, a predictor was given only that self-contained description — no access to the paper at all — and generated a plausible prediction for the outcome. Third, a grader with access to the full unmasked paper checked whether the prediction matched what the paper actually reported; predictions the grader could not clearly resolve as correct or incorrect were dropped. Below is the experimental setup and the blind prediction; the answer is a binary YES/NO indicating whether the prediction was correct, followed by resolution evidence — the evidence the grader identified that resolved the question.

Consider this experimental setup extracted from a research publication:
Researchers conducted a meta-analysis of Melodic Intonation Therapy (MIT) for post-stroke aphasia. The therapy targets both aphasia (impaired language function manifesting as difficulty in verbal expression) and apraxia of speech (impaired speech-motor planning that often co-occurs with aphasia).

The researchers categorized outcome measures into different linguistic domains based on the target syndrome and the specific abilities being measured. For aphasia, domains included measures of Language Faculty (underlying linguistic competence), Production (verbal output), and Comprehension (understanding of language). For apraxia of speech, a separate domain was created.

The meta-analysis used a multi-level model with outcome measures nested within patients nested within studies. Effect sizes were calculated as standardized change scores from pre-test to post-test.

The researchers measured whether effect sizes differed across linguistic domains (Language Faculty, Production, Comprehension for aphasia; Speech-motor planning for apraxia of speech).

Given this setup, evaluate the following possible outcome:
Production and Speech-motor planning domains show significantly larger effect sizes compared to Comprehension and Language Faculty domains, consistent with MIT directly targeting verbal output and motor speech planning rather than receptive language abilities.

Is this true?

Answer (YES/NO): NO